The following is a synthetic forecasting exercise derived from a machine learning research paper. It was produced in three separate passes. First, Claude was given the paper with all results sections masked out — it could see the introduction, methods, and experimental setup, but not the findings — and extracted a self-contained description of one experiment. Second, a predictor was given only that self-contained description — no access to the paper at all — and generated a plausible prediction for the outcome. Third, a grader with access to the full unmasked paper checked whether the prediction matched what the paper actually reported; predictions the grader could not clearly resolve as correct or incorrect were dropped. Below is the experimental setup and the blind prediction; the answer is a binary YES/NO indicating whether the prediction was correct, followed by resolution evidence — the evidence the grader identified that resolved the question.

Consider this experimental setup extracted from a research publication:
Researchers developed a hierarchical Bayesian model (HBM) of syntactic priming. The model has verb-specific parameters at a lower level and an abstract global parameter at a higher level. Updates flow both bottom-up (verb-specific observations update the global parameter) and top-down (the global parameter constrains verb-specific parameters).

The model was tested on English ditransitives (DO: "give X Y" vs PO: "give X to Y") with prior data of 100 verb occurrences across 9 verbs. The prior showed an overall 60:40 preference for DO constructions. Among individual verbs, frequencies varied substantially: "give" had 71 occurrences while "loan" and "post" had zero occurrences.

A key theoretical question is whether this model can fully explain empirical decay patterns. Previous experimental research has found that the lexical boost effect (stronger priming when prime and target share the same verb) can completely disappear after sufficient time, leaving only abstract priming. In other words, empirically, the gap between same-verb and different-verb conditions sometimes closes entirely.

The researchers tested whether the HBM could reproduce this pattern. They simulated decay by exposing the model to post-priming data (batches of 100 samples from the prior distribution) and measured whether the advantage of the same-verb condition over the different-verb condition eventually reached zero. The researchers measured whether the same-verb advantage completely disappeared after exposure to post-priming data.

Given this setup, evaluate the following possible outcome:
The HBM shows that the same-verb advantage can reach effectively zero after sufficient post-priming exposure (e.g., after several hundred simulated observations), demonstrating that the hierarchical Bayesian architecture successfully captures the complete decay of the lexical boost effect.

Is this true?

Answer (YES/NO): NO